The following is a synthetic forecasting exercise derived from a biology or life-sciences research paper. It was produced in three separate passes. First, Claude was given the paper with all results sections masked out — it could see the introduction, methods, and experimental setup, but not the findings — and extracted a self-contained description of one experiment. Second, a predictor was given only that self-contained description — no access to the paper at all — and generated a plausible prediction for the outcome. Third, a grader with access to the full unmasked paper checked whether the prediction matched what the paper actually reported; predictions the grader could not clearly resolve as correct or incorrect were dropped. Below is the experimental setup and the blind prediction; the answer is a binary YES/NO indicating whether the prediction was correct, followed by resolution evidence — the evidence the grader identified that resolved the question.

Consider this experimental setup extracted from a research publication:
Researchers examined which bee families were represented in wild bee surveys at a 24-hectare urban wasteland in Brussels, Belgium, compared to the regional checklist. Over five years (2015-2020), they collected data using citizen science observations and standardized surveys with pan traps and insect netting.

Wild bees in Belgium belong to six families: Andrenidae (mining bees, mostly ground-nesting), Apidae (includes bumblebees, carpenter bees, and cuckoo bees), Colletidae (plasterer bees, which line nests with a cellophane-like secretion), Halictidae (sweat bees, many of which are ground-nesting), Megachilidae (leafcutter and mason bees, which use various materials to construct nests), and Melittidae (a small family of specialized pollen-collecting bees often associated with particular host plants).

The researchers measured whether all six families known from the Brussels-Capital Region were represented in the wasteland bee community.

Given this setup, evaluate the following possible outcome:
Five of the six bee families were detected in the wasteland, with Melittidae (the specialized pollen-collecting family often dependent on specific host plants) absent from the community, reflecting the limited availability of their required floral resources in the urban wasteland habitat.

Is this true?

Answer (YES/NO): NO